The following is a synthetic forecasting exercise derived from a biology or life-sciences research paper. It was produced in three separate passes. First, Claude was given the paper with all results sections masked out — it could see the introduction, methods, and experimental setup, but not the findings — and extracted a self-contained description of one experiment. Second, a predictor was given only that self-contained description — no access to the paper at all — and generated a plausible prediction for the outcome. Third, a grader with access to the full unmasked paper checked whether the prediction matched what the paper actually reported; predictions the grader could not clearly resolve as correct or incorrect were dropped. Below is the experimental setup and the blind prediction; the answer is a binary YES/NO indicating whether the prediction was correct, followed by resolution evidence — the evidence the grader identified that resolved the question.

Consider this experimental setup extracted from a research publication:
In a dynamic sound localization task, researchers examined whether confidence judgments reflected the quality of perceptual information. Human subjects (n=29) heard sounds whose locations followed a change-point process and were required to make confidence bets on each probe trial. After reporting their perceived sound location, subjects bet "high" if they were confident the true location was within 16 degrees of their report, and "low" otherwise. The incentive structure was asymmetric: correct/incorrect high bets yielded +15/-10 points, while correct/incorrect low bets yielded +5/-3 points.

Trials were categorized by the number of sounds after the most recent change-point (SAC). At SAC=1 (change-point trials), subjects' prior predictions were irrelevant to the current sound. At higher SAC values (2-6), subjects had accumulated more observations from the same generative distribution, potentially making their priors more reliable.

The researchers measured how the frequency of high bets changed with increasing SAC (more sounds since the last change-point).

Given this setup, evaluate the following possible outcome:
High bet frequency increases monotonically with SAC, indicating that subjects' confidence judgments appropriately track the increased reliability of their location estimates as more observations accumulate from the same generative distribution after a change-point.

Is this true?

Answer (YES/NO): YES